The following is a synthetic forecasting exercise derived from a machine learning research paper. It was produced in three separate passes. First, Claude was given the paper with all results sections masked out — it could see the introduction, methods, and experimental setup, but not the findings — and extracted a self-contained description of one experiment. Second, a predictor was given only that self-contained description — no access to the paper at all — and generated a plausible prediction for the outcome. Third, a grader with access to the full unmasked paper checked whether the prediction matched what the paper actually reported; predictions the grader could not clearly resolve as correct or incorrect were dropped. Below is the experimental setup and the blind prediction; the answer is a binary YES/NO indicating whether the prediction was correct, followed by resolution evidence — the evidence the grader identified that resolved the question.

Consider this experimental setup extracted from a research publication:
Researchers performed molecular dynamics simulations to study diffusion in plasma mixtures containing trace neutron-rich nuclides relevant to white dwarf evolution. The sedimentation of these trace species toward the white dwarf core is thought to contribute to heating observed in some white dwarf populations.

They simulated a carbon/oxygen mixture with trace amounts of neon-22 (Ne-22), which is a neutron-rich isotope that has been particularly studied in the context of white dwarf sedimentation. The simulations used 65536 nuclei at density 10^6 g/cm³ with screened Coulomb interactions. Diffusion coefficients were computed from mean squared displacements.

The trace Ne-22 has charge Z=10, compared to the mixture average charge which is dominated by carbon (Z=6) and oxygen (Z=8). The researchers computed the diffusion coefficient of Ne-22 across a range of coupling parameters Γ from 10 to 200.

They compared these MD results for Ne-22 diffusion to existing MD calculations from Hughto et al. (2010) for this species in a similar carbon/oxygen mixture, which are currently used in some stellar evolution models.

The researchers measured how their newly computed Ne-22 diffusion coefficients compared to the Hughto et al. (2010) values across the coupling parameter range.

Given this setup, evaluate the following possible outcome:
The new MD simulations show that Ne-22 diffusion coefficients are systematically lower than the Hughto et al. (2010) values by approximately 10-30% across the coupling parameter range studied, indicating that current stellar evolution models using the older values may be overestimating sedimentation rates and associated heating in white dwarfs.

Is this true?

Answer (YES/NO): NO